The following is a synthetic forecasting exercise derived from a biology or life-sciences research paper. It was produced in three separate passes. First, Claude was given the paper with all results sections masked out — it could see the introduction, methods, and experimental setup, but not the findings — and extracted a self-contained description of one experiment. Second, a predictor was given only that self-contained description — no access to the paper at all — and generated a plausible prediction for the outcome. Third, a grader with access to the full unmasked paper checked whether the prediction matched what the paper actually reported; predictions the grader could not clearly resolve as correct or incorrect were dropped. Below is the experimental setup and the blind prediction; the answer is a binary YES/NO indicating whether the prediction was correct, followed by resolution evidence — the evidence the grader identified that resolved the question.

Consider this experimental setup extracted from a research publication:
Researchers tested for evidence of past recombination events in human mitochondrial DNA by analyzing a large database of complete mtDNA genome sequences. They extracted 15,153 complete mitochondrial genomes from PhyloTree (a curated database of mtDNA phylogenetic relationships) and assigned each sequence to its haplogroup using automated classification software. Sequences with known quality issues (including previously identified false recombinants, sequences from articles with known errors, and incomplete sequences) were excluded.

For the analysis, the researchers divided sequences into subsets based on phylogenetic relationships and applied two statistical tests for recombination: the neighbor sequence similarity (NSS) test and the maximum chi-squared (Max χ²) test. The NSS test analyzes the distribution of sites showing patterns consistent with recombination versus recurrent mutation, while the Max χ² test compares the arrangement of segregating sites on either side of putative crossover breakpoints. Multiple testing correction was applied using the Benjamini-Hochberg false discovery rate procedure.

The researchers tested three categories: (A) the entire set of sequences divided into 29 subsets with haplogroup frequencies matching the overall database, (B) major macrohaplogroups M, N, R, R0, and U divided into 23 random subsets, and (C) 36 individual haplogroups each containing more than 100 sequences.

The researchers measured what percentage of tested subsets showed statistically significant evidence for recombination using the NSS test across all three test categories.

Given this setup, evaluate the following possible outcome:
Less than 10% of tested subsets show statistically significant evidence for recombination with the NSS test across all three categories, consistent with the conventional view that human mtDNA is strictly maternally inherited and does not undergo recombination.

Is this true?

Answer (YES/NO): NO